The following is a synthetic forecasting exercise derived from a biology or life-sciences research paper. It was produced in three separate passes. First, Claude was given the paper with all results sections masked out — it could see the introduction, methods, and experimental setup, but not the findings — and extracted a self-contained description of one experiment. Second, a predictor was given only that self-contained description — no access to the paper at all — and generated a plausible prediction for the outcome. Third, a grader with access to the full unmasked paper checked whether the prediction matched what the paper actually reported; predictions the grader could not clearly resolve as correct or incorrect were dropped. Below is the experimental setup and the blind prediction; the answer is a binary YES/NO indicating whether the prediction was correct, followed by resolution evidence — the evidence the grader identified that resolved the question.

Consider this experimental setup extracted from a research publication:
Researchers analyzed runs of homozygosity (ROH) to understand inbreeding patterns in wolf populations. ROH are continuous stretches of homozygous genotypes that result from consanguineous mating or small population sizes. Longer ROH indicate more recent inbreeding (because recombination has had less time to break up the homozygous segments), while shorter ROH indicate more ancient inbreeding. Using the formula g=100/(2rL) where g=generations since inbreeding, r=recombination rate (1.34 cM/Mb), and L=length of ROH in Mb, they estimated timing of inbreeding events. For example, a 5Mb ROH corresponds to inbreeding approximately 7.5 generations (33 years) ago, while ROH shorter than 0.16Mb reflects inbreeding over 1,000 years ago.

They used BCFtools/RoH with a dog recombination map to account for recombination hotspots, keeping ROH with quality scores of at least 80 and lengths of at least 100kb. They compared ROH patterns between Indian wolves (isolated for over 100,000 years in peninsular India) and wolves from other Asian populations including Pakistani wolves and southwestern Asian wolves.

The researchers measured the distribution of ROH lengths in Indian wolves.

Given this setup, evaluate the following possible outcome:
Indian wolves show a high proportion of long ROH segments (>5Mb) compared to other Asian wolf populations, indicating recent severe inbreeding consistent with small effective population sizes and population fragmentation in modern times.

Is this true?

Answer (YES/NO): NO